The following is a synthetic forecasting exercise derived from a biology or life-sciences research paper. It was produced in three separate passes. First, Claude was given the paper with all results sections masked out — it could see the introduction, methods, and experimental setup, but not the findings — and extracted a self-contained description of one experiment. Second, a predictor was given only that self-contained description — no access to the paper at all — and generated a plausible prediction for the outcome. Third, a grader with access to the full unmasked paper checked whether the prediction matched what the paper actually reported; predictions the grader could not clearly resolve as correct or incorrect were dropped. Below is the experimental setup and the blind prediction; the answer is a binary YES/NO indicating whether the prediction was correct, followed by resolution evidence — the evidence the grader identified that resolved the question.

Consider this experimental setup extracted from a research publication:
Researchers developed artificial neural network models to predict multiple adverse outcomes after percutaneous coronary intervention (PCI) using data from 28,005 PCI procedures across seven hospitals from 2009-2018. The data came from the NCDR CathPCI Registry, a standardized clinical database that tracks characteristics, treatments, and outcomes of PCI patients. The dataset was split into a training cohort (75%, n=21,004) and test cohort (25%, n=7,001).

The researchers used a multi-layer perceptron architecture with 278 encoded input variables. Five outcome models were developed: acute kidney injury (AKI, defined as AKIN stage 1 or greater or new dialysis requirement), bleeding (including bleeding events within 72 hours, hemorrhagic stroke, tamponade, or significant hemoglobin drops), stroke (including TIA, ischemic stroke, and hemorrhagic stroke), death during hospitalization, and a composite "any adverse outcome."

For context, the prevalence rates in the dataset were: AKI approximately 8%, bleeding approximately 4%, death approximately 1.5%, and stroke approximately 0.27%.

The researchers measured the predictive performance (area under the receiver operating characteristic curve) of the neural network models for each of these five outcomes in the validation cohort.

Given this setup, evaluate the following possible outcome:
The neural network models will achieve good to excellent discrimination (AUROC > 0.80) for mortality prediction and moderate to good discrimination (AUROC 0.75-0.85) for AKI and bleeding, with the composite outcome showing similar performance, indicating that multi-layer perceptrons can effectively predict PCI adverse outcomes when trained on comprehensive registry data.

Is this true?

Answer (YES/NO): NO